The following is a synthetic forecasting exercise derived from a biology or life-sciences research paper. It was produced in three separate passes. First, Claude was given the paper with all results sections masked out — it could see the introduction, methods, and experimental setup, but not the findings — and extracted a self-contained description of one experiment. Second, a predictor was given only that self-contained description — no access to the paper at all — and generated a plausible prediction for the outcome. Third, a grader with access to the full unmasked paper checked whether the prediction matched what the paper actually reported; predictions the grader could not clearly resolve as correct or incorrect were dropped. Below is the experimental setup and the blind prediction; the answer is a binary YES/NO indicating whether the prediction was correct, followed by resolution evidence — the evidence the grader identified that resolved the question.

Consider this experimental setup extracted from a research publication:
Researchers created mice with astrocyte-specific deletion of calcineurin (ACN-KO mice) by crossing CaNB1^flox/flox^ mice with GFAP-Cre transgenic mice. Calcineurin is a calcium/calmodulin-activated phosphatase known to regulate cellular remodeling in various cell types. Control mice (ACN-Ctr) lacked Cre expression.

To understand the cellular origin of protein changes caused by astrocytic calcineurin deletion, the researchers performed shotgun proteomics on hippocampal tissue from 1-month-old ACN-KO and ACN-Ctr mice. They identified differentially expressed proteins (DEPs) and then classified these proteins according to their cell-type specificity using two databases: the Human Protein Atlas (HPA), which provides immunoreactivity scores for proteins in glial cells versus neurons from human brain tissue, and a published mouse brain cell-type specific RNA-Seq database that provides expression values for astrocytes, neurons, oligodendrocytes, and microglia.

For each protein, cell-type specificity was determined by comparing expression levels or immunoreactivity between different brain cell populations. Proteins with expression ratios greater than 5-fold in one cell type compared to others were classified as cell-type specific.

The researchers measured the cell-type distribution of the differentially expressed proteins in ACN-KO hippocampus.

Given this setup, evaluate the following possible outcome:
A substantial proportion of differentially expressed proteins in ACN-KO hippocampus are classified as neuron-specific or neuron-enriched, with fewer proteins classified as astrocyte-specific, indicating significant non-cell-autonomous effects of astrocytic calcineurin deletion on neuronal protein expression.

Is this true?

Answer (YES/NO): YES